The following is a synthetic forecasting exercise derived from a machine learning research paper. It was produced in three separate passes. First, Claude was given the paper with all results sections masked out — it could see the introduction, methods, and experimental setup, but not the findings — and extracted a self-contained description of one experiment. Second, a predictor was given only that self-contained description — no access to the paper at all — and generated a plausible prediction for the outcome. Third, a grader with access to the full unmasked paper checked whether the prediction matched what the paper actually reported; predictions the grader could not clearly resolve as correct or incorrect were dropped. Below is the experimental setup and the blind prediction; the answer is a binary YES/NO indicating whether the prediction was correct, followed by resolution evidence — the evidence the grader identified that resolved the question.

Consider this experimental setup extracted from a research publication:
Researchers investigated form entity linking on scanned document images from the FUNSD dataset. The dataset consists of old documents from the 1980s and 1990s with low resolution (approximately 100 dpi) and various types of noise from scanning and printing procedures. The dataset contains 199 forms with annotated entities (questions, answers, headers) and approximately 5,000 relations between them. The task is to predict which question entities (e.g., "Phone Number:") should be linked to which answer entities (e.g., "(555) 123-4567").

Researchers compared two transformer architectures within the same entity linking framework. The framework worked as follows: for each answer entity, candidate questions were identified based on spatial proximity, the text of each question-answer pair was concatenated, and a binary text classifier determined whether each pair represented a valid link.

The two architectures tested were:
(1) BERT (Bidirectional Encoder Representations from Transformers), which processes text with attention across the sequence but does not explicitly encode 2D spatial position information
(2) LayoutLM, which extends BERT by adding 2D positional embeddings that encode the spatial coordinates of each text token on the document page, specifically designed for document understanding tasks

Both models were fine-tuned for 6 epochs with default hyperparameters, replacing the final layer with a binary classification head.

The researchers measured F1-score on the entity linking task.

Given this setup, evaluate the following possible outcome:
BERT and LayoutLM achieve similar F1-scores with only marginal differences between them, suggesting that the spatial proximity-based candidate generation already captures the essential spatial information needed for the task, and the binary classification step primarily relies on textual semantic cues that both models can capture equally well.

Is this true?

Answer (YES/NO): NO